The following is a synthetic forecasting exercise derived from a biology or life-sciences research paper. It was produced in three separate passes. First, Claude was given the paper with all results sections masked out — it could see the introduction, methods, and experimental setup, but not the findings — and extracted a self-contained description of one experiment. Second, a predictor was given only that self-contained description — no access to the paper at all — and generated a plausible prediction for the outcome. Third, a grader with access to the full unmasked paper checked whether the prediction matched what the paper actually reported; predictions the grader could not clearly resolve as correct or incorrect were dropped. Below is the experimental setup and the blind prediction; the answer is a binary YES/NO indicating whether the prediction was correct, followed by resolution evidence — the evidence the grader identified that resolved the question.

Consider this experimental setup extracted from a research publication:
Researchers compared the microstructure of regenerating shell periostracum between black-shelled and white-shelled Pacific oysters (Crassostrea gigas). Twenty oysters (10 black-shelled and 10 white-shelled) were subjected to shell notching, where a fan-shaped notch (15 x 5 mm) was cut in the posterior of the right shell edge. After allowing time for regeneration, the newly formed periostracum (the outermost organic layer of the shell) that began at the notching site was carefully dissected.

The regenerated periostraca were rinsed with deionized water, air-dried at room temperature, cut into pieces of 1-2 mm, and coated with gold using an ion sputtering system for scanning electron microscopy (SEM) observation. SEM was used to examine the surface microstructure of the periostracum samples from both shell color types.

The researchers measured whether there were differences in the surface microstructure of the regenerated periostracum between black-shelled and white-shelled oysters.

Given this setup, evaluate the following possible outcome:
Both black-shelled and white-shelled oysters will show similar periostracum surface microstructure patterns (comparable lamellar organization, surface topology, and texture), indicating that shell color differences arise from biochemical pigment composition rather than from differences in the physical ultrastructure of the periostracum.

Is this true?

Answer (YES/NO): NO